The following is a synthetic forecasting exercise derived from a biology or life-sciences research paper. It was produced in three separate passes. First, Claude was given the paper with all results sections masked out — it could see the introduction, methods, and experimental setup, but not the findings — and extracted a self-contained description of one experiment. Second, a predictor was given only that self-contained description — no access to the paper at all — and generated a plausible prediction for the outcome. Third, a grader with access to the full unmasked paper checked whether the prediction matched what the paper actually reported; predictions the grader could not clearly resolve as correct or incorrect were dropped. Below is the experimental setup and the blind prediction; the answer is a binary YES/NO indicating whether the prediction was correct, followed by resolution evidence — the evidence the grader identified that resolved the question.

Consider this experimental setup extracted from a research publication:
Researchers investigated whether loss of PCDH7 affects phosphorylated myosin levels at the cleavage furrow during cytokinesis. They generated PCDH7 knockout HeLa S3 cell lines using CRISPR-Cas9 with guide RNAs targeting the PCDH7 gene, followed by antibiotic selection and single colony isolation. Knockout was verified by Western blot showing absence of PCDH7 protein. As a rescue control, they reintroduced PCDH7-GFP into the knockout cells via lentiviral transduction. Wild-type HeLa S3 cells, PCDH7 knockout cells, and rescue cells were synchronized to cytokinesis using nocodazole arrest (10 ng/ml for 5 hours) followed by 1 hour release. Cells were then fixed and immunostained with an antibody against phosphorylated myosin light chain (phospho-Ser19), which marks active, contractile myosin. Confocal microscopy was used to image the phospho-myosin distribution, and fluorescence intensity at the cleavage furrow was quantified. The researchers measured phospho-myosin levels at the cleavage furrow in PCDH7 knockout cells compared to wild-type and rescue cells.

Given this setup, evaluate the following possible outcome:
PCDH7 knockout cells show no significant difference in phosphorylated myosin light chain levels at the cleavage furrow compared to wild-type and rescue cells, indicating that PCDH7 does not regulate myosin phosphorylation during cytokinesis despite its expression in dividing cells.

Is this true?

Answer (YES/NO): NO